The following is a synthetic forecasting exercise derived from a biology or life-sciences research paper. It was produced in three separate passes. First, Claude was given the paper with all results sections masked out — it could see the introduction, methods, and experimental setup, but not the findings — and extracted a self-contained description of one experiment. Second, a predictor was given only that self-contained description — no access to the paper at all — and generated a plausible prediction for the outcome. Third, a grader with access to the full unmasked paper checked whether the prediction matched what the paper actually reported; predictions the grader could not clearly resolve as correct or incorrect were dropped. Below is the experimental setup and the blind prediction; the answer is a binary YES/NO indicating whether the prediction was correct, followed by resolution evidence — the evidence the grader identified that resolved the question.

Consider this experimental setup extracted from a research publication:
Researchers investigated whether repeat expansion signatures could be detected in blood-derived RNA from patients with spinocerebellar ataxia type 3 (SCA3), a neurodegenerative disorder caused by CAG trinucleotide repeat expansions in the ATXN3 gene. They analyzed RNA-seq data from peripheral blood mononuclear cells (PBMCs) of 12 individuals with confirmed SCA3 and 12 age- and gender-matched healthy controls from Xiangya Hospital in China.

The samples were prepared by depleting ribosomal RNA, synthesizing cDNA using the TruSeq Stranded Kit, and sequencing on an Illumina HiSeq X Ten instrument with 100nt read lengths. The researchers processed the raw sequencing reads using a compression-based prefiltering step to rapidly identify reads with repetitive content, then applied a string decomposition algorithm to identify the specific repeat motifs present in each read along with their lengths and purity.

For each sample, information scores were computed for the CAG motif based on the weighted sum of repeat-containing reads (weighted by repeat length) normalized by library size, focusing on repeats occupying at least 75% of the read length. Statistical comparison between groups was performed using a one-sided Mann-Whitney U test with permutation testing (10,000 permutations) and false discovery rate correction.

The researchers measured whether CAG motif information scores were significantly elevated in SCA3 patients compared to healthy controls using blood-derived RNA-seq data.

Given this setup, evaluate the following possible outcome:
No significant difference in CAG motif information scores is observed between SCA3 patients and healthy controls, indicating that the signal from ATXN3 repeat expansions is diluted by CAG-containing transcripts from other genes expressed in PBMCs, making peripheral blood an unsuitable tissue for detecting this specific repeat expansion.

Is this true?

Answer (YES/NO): NO